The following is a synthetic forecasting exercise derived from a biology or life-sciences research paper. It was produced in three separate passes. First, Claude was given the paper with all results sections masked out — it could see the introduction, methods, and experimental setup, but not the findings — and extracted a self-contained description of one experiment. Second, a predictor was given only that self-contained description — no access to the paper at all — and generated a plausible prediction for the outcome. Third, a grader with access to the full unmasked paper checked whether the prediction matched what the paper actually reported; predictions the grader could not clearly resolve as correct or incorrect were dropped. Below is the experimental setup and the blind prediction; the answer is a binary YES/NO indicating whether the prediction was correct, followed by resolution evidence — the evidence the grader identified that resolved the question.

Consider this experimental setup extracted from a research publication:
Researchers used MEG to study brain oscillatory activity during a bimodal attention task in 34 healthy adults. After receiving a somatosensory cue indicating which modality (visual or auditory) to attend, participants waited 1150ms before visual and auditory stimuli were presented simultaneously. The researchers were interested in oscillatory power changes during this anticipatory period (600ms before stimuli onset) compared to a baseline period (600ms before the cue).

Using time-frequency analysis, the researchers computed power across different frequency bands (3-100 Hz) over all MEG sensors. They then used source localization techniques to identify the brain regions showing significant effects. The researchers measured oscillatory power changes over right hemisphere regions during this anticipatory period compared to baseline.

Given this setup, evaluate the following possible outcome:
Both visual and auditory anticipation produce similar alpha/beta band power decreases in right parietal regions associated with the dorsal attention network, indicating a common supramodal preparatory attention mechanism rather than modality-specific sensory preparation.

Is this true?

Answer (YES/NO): NO